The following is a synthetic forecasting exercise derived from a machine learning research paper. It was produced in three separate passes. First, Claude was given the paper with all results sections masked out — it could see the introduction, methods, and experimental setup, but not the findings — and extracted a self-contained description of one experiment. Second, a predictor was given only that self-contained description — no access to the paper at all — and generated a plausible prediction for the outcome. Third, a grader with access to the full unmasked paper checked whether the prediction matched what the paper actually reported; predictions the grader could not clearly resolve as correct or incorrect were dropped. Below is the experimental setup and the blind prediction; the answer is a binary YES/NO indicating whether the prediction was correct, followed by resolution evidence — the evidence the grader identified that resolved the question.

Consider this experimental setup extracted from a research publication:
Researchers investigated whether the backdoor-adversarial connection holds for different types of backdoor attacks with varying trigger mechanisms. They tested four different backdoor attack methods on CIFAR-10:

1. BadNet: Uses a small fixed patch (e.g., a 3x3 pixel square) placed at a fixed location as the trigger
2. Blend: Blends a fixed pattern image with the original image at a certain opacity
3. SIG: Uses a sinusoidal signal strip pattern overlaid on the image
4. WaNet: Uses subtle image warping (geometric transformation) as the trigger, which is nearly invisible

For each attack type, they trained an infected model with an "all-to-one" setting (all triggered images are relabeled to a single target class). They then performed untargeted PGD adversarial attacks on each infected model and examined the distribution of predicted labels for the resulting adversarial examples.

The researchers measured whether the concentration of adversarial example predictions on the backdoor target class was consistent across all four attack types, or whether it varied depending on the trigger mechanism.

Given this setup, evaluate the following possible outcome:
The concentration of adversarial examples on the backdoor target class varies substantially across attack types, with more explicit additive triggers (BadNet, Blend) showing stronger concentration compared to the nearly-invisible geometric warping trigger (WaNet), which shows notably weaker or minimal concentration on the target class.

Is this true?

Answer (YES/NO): NO